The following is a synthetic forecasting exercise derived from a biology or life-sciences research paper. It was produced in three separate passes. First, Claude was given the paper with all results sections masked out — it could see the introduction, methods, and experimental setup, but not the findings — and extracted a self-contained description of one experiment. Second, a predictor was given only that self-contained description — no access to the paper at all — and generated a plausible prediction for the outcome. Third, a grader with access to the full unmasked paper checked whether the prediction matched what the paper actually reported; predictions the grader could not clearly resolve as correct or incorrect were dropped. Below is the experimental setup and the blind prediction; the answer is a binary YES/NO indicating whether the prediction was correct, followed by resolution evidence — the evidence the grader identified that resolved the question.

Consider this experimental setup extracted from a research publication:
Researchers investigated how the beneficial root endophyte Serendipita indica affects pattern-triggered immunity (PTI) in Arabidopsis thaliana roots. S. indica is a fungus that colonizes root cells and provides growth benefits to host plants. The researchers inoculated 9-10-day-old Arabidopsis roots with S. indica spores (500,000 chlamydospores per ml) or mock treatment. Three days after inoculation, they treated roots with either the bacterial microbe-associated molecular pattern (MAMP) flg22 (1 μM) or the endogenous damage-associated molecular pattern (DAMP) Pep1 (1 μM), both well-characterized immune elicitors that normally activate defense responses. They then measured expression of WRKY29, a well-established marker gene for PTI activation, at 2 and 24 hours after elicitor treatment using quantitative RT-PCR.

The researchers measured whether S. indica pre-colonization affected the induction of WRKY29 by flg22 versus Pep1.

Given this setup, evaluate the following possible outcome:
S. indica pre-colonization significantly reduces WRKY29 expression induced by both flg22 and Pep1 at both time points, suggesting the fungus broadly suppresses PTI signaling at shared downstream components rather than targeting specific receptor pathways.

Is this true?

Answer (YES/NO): NO